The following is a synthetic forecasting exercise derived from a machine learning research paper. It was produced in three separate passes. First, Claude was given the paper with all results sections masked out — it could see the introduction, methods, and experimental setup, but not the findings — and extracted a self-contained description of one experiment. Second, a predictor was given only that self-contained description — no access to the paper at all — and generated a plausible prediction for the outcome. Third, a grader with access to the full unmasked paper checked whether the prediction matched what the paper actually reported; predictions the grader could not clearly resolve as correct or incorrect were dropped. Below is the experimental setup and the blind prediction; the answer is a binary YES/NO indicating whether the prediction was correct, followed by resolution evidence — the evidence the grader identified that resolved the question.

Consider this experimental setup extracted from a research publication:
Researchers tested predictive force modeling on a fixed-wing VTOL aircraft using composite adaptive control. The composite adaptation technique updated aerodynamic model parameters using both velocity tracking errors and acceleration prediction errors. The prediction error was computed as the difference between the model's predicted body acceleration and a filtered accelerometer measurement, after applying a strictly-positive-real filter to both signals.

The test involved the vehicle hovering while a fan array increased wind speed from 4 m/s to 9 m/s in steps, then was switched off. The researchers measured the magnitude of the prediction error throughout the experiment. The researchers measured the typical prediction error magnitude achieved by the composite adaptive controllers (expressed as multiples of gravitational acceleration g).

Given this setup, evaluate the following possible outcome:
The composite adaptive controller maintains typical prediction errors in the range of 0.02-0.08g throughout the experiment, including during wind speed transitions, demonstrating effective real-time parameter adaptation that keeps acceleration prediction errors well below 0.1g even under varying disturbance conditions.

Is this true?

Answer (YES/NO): YES